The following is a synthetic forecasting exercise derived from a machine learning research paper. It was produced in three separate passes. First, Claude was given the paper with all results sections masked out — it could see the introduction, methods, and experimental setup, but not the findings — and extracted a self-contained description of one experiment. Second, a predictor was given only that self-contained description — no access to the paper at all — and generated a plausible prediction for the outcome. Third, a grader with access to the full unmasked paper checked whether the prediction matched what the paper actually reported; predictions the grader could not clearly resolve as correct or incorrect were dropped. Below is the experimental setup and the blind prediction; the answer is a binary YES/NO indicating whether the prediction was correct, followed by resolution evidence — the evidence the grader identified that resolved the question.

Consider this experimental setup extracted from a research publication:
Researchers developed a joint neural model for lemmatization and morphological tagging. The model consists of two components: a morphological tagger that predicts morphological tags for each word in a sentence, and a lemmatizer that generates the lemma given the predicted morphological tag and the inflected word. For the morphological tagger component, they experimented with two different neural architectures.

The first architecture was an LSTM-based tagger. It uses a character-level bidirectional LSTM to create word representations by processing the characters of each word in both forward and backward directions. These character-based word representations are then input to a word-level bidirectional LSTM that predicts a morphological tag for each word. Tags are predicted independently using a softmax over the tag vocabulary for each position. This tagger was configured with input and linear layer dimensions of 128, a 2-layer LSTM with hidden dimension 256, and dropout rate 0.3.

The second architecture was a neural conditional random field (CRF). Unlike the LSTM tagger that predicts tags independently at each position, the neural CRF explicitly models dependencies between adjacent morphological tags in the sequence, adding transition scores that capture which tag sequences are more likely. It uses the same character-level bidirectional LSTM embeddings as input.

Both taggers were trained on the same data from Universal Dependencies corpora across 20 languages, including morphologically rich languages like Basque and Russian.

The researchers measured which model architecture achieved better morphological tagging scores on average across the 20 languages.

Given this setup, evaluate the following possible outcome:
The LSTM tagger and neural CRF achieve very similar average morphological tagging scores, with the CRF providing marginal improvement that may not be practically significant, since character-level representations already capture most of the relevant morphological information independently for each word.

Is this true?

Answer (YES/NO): NO